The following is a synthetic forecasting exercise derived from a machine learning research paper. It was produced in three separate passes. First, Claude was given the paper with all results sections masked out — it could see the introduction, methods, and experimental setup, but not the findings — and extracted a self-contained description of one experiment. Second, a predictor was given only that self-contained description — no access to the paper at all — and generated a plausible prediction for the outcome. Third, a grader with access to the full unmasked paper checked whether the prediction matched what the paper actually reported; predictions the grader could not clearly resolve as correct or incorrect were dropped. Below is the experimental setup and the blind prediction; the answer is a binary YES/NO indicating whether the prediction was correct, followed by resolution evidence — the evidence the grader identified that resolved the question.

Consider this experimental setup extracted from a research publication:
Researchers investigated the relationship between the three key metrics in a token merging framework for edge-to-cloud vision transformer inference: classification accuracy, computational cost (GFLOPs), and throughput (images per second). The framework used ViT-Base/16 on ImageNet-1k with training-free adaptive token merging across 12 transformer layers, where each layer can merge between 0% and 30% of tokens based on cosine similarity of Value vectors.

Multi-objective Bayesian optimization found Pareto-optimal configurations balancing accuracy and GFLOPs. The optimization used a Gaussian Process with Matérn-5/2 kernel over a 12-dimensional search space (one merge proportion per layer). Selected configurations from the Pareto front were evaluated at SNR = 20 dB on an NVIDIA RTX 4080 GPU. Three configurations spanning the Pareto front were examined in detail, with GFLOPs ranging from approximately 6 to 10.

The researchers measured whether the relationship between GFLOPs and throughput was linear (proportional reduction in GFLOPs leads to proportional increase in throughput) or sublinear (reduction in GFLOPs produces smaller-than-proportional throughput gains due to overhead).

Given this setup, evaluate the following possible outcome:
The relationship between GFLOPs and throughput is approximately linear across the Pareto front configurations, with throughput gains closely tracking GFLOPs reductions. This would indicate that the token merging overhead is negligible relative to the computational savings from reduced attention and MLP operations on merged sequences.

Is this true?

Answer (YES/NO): NO